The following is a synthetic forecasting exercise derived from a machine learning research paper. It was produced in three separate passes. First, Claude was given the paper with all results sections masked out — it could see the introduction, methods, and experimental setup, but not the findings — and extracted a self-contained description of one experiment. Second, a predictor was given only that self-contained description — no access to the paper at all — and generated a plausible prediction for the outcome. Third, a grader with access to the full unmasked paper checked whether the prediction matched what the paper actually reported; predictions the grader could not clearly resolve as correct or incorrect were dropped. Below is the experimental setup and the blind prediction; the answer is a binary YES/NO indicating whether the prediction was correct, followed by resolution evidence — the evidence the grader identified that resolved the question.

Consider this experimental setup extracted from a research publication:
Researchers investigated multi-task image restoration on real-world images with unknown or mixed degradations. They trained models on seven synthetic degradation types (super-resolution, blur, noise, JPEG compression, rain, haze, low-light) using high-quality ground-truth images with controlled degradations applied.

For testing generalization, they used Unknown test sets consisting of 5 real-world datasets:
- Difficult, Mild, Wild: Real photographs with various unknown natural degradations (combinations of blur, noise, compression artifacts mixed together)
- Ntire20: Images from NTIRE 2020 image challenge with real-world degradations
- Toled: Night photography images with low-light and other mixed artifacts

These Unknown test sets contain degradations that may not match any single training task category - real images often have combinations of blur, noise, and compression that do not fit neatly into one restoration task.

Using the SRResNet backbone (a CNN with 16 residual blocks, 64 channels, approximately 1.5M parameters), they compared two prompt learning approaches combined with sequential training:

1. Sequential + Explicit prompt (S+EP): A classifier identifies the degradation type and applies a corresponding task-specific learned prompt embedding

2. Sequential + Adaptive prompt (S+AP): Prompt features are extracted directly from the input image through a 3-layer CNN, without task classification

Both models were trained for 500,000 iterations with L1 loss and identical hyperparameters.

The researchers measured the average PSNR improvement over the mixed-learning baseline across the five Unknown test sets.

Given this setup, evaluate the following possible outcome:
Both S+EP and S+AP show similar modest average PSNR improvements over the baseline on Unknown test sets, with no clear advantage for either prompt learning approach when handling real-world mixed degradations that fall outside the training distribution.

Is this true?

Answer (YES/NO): NO